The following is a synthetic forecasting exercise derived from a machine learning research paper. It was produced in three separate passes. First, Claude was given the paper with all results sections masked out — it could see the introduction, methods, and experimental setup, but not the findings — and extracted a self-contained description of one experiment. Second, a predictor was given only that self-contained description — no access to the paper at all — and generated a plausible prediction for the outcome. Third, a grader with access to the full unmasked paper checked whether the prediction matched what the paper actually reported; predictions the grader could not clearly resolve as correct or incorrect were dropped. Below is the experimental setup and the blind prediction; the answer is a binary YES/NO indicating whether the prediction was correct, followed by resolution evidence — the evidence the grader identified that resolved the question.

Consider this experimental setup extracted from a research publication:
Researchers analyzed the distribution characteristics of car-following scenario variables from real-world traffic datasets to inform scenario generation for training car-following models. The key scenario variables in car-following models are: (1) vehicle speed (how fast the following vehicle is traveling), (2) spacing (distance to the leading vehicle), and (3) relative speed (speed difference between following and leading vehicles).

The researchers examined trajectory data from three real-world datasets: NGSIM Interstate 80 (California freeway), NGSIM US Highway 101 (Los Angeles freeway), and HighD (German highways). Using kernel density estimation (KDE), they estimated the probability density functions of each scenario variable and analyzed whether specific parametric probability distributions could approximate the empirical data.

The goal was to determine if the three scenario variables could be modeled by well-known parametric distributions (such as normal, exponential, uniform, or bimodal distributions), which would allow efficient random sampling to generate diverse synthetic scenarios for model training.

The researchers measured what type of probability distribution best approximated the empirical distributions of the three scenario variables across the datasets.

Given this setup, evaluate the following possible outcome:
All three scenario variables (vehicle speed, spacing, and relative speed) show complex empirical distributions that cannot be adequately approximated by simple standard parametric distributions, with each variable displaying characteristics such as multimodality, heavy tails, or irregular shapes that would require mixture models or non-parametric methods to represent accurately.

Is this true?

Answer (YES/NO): NO